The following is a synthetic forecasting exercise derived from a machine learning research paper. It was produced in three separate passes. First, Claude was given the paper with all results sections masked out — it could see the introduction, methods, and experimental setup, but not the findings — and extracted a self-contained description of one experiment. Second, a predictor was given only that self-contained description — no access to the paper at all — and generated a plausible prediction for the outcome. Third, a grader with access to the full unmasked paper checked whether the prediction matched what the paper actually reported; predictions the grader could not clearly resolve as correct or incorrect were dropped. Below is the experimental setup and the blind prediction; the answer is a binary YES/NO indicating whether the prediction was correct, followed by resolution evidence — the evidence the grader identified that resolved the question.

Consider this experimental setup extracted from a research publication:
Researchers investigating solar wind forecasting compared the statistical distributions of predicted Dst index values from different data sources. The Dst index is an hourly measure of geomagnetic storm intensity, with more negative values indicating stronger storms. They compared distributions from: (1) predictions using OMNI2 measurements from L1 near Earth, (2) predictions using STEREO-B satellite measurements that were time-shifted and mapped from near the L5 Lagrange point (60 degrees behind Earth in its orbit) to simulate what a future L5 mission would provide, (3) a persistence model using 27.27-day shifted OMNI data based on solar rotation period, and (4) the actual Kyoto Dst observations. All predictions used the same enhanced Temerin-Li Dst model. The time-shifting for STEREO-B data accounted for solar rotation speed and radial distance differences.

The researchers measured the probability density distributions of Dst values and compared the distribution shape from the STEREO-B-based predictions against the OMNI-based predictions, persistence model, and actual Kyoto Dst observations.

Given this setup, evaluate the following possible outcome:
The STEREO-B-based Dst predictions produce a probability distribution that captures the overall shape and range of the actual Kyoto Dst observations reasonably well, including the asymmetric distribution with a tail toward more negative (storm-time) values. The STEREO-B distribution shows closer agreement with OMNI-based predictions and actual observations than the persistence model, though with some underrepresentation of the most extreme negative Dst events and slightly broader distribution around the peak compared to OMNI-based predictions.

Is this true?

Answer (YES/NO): NO